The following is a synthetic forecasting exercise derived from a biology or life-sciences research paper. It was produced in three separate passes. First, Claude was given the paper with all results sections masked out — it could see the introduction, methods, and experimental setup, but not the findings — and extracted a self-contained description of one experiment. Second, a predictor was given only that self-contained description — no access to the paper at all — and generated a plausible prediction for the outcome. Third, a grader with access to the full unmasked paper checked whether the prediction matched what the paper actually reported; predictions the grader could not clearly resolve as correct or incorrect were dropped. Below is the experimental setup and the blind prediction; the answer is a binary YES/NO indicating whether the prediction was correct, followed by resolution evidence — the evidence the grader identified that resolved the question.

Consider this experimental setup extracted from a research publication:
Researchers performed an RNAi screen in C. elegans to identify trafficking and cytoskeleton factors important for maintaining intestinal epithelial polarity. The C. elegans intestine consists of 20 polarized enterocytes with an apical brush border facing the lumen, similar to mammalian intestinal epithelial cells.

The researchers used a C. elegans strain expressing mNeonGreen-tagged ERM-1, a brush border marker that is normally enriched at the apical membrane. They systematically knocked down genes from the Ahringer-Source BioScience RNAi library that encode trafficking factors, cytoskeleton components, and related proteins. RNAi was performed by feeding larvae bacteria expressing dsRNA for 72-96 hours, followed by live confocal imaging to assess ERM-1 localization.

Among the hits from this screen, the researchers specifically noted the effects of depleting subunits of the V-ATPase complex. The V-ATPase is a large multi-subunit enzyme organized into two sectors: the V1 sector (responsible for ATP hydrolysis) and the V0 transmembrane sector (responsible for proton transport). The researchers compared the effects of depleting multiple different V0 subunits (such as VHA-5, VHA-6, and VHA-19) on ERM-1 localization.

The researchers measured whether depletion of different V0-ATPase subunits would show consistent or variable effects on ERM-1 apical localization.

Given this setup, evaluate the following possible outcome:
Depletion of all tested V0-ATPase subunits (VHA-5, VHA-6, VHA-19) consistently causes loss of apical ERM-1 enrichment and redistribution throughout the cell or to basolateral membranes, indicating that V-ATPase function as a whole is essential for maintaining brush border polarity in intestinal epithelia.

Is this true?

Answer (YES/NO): NO